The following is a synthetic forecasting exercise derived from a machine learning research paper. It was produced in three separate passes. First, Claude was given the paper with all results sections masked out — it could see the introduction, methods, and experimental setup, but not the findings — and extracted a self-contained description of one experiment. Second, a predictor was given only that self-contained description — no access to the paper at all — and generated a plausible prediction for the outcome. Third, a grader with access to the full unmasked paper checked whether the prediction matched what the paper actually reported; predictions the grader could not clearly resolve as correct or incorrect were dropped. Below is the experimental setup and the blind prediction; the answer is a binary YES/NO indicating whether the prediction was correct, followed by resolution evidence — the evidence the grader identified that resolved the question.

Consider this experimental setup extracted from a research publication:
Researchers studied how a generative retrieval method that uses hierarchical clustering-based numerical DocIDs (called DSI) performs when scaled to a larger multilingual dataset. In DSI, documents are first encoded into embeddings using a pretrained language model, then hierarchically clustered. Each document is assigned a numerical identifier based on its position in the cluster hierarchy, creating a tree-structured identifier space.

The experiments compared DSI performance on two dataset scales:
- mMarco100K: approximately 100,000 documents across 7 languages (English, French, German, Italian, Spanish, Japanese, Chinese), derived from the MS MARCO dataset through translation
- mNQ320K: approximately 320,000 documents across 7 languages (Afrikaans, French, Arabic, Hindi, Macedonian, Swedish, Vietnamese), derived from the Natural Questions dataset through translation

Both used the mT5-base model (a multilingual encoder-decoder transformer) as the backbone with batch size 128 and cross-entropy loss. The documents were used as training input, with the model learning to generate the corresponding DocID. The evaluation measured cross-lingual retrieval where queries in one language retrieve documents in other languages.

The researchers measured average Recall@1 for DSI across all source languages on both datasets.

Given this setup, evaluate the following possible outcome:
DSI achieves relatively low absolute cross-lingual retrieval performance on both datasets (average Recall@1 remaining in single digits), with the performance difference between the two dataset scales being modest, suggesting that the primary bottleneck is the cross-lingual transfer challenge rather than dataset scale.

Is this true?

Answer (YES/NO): NO